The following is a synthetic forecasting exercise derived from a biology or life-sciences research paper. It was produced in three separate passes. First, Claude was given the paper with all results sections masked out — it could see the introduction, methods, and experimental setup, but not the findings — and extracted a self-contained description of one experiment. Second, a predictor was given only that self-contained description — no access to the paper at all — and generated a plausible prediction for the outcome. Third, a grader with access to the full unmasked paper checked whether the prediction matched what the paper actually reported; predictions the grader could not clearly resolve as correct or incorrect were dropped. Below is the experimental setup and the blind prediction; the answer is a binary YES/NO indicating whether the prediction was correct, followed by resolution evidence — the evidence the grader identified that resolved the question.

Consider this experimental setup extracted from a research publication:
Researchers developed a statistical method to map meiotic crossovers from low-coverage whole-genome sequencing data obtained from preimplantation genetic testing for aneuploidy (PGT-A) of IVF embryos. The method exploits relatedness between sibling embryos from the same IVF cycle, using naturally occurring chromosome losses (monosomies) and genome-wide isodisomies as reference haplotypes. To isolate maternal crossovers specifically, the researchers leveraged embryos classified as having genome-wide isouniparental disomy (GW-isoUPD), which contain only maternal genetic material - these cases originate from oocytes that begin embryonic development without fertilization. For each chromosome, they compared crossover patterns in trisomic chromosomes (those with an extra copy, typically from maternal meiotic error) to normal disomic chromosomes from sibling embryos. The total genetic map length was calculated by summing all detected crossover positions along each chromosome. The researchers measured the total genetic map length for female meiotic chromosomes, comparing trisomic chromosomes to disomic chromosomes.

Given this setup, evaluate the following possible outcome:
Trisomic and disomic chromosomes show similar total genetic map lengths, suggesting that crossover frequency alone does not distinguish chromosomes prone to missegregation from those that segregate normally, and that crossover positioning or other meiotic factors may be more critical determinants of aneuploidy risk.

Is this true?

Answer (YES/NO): NO